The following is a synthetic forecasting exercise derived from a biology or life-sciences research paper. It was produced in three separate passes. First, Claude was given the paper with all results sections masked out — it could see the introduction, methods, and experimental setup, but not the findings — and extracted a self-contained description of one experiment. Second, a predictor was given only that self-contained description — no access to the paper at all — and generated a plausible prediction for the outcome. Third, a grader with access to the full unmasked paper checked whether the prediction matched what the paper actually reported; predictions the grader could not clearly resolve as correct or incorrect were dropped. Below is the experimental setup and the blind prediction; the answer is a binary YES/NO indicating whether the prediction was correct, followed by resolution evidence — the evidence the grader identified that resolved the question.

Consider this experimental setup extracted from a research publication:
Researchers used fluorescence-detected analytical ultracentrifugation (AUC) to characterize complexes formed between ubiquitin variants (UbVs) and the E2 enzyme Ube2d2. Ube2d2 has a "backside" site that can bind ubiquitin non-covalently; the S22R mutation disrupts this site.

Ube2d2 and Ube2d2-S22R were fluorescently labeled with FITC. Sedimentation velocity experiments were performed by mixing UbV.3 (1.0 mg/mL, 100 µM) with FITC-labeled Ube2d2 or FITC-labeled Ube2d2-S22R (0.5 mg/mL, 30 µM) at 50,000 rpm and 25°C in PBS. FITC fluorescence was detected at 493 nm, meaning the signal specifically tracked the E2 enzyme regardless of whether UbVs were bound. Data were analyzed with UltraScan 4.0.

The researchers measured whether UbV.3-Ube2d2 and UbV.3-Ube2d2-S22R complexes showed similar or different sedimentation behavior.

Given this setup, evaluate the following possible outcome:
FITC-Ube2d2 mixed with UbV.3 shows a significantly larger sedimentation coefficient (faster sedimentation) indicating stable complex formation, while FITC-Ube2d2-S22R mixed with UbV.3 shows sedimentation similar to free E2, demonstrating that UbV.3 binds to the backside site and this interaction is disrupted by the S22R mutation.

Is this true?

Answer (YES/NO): NO